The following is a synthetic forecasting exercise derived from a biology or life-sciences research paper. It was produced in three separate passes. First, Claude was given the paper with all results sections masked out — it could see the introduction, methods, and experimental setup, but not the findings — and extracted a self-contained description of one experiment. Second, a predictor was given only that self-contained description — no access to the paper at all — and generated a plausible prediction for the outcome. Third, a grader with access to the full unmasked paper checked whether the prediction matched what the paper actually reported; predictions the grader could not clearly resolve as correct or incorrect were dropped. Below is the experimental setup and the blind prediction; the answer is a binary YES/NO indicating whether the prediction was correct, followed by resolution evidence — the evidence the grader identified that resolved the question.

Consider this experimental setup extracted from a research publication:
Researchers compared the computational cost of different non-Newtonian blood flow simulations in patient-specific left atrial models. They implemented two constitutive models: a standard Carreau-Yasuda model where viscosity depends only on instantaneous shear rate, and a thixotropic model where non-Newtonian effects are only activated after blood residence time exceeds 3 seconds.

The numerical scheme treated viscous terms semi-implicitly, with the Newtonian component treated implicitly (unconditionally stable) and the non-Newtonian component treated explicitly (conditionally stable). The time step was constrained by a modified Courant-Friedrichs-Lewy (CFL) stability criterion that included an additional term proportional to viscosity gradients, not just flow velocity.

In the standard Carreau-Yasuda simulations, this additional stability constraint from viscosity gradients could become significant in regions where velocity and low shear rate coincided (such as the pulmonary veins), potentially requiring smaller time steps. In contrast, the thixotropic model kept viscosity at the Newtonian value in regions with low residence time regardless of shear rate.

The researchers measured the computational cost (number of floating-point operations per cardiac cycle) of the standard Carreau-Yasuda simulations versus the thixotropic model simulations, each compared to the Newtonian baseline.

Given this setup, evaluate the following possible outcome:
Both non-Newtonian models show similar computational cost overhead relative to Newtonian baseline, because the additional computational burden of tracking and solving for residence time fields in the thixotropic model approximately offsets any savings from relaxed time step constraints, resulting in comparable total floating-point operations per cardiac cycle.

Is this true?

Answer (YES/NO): NO